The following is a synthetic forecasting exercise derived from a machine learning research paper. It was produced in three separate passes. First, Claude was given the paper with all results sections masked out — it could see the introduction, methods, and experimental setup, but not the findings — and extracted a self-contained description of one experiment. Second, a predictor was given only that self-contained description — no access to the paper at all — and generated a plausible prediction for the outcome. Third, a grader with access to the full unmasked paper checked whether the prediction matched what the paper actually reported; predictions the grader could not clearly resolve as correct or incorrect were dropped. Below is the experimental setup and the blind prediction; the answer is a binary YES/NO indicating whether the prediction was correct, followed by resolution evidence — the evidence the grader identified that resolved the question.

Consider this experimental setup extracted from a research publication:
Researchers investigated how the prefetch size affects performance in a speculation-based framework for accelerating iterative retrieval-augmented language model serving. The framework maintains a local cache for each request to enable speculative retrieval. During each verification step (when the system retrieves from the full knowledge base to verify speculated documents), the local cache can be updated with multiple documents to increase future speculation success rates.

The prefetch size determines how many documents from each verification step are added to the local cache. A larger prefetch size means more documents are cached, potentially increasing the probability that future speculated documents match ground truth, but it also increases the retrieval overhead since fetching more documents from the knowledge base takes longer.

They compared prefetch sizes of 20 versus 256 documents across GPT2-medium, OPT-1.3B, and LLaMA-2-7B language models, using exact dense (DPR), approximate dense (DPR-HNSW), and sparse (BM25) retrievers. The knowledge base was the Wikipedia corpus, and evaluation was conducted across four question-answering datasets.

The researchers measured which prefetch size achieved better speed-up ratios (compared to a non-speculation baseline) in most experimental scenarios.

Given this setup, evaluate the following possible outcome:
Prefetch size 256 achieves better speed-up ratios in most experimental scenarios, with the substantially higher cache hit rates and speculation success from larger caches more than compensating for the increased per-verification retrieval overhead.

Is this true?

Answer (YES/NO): NO